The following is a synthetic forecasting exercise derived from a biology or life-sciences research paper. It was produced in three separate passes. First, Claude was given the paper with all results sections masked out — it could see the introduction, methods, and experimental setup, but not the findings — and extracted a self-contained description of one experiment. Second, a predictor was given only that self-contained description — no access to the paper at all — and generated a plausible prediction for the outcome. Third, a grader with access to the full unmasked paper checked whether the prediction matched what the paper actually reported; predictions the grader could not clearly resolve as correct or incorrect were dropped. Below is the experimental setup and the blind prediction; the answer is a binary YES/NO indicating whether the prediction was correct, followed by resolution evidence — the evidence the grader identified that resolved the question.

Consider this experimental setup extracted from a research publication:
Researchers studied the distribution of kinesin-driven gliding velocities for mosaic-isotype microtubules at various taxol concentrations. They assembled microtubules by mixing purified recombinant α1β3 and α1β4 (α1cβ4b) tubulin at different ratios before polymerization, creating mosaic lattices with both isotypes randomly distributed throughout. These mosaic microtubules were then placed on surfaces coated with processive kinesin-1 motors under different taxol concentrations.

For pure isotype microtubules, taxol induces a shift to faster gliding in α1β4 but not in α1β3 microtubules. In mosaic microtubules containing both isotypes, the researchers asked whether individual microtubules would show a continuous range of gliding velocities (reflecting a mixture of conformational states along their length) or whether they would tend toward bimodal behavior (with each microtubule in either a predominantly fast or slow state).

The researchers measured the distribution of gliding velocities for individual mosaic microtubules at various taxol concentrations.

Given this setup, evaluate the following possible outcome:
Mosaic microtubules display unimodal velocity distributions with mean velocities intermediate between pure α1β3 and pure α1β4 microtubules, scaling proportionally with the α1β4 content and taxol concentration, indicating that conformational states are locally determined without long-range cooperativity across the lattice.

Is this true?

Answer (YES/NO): NO